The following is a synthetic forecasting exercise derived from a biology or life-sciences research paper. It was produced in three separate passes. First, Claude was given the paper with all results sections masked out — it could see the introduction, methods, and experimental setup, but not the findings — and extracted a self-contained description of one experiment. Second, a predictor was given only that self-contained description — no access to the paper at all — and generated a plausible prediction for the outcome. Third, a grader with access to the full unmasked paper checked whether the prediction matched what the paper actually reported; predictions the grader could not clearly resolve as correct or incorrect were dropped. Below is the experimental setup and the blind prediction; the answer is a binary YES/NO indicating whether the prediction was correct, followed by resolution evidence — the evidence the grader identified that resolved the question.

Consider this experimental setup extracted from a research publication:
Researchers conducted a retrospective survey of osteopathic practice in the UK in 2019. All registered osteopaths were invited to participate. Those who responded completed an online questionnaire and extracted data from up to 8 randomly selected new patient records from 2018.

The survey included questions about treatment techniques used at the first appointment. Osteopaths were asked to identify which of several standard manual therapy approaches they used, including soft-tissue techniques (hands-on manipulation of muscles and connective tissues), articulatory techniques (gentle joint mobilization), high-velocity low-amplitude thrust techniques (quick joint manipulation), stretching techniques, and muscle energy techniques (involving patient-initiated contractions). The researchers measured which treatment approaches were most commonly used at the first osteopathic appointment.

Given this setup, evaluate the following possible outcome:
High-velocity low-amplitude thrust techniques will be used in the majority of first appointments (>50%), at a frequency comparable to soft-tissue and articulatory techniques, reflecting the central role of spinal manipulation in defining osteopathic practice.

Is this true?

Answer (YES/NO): NO